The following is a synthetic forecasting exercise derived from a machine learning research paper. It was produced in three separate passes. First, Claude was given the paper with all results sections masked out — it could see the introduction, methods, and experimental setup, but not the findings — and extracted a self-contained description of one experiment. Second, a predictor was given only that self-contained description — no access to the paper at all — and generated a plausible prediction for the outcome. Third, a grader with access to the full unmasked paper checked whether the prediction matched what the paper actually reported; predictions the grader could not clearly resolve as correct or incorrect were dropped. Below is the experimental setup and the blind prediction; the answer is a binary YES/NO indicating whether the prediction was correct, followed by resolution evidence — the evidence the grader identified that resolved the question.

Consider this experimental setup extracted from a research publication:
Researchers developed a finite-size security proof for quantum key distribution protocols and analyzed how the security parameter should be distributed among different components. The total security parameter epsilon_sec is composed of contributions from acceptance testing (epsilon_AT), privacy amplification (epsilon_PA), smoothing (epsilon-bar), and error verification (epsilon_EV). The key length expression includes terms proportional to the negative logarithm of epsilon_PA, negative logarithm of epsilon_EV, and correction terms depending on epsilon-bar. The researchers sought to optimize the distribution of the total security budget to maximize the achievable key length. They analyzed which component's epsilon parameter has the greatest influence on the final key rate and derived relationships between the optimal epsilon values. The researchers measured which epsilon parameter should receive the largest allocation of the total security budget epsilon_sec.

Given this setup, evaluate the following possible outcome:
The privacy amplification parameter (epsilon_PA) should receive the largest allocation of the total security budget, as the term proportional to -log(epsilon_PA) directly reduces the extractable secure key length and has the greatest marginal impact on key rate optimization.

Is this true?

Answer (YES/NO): NO